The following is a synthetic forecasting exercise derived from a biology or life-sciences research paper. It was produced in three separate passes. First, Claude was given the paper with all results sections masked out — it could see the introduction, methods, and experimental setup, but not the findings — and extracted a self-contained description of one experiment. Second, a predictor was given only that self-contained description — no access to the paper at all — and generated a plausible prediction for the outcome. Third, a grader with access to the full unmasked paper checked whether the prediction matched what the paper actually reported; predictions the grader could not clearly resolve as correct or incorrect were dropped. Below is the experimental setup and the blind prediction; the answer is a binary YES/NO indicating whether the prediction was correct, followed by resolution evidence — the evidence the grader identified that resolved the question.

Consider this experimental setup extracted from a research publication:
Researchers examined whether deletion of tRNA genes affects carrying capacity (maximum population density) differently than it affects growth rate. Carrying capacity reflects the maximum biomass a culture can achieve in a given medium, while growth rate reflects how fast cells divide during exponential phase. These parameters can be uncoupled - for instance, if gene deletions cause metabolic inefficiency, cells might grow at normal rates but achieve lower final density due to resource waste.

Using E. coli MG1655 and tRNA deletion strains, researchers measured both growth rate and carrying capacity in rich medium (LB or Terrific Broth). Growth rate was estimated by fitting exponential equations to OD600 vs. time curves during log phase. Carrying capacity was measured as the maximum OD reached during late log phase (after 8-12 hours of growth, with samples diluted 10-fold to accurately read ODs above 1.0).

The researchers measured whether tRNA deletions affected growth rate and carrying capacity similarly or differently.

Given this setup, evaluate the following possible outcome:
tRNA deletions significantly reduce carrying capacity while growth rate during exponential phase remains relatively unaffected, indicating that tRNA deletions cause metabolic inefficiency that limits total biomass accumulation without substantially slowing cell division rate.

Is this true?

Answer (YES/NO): NO